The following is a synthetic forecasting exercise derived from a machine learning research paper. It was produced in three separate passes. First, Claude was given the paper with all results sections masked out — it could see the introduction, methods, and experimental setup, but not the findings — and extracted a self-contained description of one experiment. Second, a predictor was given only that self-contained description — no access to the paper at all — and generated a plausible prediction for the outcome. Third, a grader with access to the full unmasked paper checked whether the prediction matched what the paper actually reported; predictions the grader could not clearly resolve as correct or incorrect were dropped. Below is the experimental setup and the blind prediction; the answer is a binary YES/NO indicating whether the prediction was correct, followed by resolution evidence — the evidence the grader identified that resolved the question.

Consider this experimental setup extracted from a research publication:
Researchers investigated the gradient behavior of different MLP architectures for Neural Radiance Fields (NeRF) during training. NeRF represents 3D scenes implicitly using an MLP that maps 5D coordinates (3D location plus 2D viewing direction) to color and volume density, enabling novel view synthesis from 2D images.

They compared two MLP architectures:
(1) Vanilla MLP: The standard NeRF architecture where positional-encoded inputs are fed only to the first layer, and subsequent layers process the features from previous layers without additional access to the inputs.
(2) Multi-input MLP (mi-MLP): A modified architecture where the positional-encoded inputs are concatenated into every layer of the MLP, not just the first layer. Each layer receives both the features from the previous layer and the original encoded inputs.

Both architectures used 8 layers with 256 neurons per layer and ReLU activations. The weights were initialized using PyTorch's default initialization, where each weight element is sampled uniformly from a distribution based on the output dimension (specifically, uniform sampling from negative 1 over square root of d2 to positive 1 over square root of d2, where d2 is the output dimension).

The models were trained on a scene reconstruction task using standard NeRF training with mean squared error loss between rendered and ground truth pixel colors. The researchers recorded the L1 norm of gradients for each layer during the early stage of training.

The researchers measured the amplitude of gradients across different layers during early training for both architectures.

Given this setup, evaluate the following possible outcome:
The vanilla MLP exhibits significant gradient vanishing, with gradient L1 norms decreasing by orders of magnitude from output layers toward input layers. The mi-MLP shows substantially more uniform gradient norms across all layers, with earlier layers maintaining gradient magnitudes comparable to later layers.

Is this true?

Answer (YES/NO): NO